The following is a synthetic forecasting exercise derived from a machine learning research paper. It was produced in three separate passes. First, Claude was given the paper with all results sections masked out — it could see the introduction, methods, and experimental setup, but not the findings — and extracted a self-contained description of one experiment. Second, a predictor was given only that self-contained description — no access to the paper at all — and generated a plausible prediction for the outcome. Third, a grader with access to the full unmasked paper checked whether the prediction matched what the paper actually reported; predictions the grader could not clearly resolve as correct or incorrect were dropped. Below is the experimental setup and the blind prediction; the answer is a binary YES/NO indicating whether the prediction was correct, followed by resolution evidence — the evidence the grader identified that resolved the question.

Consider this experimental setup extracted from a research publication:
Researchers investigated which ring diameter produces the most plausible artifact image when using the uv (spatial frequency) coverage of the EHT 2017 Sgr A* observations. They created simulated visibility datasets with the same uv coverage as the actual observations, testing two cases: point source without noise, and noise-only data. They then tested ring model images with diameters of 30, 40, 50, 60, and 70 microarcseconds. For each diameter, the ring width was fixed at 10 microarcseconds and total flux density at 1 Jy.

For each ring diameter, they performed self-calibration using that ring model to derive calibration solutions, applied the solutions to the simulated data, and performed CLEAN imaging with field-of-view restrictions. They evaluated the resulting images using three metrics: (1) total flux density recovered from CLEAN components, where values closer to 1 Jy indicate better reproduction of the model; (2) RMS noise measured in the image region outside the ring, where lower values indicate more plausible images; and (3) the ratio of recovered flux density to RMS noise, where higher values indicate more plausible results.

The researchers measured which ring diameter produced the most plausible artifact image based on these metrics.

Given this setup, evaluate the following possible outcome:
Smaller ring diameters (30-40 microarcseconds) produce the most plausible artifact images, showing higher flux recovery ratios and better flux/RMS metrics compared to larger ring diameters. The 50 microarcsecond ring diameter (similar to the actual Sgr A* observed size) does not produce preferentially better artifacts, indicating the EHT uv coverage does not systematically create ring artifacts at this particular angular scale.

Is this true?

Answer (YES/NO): NO